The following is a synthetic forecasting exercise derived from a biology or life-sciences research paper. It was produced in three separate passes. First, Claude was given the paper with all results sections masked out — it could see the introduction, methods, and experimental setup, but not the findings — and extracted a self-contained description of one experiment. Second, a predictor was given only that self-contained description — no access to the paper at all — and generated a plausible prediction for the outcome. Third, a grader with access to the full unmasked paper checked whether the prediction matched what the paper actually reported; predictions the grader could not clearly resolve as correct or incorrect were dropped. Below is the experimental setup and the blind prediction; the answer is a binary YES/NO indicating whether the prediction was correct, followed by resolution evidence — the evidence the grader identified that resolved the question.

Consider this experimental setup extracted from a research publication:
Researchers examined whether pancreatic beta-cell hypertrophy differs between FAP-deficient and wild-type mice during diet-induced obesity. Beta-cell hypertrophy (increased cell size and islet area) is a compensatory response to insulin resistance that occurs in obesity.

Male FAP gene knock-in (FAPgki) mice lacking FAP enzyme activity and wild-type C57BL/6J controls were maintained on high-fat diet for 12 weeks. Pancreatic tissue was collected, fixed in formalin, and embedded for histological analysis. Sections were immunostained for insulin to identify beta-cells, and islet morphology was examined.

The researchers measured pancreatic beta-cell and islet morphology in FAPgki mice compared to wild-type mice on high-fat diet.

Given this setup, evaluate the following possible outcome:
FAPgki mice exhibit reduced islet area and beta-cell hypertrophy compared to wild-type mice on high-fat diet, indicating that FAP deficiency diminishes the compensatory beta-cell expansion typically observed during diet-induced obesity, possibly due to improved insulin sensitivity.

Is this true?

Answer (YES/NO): YES